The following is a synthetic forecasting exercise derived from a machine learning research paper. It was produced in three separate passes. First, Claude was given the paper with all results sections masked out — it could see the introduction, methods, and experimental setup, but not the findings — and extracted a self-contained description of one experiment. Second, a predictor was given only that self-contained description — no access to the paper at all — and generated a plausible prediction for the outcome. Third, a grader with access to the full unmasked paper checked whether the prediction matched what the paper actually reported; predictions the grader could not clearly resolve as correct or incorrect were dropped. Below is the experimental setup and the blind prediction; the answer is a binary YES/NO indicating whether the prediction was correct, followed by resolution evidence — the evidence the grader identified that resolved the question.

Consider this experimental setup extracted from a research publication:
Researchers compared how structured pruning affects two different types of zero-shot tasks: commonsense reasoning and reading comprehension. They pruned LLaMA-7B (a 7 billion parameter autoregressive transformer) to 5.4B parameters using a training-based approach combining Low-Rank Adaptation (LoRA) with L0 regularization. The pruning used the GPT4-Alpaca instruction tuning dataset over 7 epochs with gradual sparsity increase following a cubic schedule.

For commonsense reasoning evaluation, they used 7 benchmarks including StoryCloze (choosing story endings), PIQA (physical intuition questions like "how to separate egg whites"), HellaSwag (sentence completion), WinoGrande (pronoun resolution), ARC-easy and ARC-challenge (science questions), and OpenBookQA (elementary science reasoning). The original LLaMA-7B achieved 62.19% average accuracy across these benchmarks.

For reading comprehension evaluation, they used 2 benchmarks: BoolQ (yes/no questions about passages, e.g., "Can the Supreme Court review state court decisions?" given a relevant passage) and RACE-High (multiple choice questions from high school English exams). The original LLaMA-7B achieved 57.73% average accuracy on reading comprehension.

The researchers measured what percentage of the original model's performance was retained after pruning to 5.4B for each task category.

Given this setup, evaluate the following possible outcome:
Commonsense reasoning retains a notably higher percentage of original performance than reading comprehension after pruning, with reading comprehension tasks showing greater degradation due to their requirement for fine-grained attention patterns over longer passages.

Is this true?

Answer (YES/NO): NO